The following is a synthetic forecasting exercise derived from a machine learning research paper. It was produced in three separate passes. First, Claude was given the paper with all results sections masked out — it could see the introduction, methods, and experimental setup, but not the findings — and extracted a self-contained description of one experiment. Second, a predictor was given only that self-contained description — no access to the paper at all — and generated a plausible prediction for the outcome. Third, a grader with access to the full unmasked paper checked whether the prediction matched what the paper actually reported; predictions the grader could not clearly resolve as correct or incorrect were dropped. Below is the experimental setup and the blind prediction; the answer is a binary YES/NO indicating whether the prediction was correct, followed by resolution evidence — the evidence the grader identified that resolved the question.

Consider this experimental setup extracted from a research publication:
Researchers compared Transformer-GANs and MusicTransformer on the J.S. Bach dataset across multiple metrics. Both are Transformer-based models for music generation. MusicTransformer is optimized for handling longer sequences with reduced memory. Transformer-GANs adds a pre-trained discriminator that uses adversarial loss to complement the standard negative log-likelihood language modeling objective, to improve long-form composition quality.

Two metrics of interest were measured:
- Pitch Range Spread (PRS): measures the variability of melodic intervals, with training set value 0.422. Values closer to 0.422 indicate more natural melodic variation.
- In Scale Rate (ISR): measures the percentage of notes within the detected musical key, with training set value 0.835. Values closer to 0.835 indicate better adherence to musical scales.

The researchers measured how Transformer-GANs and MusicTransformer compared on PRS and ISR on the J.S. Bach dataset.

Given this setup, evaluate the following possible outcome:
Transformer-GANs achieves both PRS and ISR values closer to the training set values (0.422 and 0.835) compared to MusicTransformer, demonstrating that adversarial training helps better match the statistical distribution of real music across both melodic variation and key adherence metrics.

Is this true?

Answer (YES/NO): YES